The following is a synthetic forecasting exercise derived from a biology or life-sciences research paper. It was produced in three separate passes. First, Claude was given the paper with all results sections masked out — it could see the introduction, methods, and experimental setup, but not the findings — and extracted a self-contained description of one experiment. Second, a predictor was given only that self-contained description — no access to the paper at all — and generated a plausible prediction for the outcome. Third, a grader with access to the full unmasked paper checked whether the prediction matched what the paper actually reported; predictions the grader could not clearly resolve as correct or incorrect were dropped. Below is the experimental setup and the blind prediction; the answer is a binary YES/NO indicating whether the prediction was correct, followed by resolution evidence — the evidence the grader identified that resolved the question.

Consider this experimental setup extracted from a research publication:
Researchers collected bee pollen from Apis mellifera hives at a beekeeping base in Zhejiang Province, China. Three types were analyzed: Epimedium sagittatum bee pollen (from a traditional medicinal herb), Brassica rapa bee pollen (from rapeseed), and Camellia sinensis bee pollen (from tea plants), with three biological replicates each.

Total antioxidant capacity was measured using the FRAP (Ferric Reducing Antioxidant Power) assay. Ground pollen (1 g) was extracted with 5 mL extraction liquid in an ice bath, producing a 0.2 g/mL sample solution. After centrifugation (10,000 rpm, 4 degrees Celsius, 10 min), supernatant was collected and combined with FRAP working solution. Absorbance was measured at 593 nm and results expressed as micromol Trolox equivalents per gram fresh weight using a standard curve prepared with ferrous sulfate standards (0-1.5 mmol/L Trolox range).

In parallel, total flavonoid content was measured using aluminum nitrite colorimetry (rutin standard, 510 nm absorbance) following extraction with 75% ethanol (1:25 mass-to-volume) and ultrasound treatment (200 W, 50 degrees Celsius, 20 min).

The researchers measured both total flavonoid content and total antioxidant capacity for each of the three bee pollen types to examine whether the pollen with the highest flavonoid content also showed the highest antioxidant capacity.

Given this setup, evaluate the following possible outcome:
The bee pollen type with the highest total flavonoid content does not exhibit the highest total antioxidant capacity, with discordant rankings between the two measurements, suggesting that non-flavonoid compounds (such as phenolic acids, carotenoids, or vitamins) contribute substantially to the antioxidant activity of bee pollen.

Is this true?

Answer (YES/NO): NO